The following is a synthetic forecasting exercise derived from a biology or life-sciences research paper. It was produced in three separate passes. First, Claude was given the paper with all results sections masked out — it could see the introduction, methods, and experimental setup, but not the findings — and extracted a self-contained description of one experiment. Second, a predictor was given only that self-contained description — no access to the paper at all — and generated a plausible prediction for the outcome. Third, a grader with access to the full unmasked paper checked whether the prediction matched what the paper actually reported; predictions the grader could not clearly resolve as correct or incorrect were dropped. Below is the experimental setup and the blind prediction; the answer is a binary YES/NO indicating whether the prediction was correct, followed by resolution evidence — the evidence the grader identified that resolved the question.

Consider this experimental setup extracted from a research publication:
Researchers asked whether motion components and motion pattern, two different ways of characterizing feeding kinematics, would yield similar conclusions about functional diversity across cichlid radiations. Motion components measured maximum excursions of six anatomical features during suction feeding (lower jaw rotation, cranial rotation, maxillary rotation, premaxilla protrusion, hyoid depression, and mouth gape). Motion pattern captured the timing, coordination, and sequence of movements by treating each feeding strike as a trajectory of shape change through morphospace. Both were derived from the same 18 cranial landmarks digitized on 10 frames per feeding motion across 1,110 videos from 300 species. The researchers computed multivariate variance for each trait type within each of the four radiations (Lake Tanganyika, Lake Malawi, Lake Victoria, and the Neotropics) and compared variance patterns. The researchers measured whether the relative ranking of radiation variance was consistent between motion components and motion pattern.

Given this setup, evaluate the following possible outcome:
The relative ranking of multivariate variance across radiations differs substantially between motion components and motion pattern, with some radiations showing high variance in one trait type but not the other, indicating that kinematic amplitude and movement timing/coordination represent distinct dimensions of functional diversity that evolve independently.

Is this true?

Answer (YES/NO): NO